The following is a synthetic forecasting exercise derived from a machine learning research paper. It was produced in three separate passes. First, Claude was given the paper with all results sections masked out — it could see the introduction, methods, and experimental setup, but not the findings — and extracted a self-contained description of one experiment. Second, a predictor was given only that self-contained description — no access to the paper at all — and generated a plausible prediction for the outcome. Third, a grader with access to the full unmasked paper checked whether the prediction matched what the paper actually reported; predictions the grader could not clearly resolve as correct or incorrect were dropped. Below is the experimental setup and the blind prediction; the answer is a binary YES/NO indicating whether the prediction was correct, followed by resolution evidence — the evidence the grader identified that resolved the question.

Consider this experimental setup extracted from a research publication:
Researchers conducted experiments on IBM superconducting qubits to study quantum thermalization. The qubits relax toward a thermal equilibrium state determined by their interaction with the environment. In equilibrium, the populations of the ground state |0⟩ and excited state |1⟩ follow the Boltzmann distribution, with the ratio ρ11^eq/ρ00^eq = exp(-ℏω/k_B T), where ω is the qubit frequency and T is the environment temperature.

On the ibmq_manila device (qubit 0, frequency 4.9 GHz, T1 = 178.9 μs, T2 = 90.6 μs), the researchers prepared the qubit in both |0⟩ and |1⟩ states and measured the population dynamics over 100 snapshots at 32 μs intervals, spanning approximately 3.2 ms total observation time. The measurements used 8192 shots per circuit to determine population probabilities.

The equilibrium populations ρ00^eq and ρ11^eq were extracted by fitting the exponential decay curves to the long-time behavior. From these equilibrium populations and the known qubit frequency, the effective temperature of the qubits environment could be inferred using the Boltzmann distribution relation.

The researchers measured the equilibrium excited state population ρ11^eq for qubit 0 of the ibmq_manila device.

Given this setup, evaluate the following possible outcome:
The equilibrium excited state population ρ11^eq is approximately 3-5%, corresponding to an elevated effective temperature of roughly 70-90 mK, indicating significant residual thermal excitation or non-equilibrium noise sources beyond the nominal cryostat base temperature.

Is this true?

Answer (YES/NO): NO